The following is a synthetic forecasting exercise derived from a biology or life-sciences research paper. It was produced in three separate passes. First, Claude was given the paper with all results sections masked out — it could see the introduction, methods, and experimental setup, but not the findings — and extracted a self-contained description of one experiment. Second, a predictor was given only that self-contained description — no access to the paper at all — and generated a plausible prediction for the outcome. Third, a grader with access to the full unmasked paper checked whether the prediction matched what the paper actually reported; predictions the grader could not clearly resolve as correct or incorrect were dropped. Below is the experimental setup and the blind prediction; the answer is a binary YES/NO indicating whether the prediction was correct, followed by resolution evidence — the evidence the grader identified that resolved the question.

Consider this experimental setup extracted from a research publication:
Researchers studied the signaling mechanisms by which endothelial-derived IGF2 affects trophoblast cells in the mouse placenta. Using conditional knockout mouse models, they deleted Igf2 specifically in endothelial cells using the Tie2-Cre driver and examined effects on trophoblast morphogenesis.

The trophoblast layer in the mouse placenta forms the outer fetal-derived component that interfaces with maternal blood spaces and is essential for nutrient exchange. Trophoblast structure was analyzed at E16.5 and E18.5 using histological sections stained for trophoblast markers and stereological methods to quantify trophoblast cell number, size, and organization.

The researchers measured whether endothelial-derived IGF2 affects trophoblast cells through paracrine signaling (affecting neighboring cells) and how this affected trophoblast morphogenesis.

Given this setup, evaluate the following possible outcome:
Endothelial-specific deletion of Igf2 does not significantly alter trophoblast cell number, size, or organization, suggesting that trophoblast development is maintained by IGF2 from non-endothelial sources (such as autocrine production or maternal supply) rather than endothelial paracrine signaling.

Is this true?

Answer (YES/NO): NO